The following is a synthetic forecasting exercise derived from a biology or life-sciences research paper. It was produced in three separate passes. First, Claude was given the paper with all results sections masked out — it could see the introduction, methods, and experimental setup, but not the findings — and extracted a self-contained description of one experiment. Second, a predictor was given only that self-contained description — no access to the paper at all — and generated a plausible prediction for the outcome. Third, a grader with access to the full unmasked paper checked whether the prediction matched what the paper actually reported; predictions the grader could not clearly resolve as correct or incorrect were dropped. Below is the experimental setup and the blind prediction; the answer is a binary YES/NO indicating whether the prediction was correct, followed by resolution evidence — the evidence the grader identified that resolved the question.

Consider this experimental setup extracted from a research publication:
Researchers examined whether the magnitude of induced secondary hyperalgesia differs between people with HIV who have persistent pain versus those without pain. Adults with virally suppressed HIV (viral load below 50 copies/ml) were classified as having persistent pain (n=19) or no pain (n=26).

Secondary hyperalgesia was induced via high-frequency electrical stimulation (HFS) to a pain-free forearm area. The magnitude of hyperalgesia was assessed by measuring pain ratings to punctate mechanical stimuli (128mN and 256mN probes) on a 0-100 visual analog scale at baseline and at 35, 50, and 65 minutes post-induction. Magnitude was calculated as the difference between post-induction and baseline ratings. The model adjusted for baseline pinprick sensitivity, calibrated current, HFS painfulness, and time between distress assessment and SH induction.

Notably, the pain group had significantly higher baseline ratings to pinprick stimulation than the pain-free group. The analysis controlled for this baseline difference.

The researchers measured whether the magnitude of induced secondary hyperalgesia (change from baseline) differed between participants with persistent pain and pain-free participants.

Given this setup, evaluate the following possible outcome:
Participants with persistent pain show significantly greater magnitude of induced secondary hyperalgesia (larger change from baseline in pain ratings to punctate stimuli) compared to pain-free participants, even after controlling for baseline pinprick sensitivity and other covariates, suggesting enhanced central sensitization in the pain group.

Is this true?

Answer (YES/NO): NO